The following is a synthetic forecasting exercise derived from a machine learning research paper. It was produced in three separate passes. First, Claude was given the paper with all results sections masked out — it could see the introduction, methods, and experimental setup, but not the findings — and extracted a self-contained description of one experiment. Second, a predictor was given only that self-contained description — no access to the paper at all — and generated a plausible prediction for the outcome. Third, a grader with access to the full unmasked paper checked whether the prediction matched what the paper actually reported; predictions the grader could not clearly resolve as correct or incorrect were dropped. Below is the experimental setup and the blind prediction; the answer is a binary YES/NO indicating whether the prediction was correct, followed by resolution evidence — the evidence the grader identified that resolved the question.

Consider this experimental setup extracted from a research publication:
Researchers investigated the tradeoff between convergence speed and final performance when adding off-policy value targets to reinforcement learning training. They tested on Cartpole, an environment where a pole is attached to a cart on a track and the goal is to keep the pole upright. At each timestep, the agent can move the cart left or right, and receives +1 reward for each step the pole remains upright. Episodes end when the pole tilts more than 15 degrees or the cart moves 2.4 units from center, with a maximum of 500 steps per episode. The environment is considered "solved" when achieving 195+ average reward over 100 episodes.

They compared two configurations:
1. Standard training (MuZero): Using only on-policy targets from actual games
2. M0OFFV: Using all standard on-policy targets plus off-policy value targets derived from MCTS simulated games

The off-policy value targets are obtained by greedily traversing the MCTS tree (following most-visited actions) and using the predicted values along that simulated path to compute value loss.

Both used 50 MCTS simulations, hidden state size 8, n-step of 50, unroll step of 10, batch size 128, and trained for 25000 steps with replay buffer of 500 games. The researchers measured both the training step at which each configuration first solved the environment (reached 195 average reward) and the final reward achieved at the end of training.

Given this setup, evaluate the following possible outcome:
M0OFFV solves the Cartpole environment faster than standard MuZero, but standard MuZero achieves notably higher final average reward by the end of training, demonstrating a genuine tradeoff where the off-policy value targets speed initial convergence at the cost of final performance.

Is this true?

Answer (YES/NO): YES